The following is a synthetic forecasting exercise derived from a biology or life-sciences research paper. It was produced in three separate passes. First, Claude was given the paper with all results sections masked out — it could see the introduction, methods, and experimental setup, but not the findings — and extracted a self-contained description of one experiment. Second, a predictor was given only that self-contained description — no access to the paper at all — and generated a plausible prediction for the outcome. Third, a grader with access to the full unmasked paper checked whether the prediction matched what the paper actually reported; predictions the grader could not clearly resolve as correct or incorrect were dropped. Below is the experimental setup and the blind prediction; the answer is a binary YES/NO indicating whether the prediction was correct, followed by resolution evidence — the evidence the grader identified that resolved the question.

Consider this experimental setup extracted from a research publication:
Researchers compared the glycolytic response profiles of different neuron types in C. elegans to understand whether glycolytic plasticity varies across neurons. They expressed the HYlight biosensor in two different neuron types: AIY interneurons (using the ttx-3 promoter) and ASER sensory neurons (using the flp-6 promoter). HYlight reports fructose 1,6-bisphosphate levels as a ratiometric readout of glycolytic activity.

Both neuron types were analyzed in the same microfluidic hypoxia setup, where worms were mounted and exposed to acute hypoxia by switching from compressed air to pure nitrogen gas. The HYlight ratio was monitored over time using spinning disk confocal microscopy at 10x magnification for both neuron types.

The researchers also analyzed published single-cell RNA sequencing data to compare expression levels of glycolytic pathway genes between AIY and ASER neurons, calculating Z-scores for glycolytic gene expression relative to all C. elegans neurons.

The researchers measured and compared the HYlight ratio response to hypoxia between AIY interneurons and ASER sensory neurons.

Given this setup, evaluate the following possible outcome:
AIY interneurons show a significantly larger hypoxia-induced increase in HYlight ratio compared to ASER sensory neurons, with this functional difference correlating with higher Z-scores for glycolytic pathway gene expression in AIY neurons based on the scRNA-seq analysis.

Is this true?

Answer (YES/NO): NO